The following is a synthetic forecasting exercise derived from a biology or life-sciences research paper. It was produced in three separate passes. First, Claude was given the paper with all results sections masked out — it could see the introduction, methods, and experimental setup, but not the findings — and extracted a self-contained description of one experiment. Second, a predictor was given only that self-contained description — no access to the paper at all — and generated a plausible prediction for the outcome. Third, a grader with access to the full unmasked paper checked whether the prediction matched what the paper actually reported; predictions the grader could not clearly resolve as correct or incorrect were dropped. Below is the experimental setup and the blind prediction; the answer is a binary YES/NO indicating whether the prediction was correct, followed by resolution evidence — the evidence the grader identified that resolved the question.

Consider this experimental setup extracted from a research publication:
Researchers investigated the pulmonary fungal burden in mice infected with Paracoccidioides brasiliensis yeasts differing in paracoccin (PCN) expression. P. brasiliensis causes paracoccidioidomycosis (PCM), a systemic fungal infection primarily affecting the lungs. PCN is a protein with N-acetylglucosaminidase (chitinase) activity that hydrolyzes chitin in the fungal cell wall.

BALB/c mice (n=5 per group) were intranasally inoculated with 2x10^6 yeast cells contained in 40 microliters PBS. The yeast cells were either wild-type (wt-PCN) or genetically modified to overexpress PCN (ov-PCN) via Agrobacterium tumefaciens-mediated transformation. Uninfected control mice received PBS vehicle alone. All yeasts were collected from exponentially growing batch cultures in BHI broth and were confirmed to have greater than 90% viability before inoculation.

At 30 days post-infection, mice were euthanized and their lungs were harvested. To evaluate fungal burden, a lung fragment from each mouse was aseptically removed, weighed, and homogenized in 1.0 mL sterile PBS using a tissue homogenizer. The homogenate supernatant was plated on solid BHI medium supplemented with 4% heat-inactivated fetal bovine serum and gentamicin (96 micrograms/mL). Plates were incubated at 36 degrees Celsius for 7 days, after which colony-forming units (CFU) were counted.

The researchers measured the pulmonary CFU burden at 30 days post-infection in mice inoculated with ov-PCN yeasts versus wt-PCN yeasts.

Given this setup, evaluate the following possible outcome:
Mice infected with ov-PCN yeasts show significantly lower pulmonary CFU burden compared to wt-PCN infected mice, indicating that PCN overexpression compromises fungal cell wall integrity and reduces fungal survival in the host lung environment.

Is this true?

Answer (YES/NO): NO